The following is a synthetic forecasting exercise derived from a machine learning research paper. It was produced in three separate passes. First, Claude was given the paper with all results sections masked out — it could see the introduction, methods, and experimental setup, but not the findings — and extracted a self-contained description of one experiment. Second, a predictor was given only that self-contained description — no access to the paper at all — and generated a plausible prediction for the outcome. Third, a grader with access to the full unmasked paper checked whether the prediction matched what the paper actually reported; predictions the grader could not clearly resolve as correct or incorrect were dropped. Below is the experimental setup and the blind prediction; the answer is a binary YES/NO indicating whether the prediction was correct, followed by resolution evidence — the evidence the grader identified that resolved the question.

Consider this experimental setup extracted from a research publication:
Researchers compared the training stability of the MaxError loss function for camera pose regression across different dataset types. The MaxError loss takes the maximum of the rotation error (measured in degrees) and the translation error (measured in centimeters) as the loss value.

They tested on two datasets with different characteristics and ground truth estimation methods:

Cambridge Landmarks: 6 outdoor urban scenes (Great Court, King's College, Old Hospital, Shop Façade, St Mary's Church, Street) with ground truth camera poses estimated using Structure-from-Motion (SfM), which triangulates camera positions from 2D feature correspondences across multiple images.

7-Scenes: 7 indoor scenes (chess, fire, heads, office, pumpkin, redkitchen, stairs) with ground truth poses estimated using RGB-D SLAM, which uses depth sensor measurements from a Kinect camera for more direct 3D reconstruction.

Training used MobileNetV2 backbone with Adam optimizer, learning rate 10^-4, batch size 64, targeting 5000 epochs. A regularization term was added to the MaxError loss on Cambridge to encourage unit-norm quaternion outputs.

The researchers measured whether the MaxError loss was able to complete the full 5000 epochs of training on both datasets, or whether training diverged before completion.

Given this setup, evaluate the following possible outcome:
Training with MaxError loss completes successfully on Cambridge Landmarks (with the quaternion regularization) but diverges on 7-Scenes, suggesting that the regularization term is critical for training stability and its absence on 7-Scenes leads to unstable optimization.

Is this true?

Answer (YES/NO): NO